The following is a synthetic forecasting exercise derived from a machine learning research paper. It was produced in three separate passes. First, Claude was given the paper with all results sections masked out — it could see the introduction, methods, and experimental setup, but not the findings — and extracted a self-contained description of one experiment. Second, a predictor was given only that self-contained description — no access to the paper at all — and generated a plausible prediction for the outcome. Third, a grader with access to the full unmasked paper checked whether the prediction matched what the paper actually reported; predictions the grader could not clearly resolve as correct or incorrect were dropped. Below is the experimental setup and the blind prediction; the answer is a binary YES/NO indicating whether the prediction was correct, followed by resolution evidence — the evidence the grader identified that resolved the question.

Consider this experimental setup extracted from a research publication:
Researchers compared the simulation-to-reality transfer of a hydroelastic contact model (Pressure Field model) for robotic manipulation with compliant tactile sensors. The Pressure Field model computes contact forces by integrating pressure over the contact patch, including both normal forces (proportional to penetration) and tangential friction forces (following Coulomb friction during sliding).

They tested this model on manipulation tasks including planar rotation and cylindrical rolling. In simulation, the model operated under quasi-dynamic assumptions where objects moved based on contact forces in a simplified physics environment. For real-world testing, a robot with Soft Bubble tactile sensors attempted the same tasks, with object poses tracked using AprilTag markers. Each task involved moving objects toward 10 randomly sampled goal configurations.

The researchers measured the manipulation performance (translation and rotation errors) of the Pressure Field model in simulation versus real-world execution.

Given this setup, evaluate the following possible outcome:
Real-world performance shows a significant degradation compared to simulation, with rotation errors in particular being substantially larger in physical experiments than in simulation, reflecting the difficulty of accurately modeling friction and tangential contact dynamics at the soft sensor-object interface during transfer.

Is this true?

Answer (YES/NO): YES